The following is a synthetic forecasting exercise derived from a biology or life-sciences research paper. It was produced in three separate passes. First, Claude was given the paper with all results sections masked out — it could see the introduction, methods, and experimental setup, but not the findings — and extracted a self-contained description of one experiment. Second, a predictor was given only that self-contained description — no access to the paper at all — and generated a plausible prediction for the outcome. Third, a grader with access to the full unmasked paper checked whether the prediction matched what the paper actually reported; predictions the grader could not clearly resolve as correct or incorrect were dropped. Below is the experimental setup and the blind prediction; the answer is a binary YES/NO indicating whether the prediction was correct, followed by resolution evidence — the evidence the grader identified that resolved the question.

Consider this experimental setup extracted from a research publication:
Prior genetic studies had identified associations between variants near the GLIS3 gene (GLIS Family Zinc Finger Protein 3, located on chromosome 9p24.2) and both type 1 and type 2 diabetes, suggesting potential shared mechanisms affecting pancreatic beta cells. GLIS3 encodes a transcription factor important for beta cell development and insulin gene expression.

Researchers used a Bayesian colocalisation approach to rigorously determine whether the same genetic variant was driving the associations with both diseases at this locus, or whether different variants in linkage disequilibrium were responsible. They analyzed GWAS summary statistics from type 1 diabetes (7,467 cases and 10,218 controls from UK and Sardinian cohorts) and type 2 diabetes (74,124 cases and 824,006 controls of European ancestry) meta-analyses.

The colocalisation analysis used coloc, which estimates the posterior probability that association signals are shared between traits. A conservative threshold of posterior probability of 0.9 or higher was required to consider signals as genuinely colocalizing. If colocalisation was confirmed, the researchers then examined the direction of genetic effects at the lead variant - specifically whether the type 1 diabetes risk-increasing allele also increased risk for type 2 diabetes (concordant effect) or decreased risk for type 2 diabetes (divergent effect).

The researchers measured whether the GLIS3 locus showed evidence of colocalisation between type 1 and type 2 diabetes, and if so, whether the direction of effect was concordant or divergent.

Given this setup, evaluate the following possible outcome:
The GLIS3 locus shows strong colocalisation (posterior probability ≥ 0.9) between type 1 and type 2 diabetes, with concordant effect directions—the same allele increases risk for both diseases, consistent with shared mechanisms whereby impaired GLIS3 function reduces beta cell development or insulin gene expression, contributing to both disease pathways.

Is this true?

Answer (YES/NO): NO